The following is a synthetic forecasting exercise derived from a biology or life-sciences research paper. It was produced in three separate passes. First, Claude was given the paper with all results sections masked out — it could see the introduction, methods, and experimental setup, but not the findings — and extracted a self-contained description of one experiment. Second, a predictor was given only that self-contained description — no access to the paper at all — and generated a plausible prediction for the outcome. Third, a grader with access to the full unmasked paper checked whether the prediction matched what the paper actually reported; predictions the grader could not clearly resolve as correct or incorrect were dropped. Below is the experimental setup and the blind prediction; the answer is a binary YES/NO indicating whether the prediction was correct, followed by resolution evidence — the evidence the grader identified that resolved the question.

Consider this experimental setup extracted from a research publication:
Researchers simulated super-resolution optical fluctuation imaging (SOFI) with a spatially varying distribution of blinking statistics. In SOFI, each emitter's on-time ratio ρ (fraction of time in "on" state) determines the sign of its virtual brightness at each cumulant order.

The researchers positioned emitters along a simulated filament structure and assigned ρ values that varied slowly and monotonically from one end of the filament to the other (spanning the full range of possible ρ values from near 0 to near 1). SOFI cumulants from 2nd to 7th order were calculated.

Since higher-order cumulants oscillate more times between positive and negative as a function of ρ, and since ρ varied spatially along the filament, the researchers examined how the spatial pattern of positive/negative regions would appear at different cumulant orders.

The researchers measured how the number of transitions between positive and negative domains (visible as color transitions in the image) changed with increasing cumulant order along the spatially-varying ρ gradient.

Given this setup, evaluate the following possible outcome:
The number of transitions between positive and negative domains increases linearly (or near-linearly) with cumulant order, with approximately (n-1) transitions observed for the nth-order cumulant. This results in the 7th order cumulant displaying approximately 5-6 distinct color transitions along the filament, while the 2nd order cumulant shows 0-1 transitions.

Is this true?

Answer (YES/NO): NO